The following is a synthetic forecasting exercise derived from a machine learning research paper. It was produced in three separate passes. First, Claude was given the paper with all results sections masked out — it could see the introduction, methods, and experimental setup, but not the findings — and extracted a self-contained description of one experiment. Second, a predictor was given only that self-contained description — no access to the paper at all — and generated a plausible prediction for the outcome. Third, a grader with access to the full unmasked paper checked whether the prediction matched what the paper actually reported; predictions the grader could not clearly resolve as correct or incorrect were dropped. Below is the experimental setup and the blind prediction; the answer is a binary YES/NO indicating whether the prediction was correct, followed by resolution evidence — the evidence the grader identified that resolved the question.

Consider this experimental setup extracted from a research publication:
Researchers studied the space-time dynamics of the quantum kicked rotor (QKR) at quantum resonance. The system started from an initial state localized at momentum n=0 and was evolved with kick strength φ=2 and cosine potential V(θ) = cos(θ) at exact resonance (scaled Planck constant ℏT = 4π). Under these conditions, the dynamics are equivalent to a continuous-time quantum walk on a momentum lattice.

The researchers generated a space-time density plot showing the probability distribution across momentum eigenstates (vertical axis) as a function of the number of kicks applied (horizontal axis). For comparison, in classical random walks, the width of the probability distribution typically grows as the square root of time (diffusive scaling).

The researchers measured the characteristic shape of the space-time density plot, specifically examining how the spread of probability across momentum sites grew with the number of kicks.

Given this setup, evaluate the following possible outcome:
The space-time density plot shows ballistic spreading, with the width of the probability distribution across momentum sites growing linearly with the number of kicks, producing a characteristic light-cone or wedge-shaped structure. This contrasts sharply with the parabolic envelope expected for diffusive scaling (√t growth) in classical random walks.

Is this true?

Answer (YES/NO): YES